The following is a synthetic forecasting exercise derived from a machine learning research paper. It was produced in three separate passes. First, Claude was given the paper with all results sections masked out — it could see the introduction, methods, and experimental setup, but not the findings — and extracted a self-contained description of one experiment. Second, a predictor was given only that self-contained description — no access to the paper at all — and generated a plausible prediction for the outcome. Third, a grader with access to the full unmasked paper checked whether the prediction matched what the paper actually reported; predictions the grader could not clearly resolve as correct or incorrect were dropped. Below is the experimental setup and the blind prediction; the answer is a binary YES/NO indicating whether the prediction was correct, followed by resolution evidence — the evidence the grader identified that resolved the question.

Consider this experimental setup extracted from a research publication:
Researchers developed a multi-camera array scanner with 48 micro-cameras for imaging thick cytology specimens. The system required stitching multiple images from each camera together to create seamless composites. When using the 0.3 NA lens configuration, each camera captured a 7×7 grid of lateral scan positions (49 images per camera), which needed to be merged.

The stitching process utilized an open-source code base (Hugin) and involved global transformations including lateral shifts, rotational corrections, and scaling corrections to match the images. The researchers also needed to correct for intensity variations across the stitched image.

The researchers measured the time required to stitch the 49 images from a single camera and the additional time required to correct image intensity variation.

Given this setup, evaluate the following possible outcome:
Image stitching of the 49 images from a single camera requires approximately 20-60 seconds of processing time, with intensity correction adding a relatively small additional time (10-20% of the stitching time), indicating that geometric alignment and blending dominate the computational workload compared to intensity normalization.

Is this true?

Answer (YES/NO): NO